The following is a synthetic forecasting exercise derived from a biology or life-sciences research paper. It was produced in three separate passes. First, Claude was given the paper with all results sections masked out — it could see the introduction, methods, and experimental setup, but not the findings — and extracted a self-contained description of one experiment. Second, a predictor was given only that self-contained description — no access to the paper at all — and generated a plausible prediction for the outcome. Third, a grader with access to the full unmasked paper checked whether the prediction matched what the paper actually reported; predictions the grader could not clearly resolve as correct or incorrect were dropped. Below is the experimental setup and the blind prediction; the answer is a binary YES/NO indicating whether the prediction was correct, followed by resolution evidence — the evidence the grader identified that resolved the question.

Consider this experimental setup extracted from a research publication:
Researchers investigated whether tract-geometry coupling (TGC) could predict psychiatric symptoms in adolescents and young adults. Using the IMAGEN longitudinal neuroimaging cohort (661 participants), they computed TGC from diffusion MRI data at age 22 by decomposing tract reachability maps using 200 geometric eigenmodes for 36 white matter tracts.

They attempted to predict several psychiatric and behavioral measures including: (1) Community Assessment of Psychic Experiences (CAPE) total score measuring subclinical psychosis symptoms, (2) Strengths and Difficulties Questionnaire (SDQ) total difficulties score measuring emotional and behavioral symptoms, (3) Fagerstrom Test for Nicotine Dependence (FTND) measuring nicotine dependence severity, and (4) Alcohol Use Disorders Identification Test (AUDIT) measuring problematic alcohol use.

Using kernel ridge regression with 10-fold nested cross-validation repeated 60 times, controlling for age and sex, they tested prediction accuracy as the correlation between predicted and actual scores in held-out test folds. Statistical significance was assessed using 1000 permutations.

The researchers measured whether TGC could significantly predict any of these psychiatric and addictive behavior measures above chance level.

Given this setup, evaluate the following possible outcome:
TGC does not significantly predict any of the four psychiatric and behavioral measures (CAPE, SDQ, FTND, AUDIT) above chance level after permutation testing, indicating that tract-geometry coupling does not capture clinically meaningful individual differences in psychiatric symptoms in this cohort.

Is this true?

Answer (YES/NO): NO